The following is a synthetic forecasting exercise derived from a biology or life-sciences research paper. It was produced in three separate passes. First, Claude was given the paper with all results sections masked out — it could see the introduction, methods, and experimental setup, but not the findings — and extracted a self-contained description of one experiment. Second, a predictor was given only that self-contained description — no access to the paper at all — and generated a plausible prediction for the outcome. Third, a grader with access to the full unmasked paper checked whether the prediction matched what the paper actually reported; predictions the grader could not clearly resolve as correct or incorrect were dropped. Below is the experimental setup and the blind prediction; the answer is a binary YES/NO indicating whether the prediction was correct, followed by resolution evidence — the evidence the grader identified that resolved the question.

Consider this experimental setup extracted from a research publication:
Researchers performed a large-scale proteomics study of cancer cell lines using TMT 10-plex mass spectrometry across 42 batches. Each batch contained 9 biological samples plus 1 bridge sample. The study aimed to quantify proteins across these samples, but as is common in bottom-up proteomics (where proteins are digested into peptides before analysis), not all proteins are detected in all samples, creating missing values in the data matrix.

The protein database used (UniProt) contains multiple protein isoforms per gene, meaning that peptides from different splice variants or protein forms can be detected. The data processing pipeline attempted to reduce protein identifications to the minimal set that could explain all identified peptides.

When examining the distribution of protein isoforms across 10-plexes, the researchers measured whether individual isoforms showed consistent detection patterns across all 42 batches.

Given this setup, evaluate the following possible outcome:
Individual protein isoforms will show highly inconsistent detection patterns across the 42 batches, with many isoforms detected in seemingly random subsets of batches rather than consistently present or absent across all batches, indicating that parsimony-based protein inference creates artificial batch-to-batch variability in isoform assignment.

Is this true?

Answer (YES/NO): NO